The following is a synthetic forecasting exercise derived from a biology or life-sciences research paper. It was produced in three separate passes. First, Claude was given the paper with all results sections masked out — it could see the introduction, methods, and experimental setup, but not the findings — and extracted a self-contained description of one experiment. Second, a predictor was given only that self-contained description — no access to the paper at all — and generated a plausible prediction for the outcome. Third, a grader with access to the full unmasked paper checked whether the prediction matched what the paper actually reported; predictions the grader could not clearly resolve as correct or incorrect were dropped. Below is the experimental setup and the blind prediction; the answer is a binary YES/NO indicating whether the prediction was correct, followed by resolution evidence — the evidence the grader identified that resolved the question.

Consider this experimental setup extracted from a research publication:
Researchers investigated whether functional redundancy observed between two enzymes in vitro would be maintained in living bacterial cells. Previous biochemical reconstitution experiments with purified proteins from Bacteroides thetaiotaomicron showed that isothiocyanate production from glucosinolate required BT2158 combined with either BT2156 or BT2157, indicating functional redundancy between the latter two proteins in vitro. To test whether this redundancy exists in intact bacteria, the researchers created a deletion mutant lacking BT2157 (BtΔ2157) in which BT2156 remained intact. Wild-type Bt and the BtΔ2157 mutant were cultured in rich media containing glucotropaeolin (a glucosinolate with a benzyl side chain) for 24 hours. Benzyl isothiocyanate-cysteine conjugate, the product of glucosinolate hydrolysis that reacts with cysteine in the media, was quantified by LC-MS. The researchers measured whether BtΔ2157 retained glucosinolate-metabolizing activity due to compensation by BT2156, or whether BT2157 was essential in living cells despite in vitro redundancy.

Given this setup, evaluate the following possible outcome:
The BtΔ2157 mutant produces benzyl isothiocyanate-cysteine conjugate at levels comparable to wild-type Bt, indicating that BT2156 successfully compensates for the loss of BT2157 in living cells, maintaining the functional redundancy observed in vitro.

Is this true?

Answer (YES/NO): NO